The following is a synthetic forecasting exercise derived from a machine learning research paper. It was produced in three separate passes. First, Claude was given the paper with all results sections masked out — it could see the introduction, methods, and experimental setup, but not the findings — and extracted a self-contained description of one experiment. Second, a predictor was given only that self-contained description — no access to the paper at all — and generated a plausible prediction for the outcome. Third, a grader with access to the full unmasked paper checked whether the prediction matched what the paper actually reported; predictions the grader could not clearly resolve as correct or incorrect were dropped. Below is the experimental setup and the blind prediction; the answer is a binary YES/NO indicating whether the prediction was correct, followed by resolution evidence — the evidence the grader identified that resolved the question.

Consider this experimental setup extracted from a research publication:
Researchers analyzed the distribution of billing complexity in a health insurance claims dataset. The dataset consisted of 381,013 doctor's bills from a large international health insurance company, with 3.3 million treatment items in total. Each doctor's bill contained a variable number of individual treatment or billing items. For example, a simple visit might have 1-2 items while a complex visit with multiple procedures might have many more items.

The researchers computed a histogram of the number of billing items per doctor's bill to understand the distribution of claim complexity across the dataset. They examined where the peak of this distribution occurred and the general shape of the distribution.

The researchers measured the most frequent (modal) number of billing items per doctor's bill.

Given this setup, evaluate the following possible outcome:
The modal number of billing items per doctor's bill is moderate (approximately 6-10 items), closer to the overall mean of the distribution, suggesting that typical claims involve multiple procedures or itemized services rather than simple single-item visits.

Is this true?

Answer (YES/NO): NO